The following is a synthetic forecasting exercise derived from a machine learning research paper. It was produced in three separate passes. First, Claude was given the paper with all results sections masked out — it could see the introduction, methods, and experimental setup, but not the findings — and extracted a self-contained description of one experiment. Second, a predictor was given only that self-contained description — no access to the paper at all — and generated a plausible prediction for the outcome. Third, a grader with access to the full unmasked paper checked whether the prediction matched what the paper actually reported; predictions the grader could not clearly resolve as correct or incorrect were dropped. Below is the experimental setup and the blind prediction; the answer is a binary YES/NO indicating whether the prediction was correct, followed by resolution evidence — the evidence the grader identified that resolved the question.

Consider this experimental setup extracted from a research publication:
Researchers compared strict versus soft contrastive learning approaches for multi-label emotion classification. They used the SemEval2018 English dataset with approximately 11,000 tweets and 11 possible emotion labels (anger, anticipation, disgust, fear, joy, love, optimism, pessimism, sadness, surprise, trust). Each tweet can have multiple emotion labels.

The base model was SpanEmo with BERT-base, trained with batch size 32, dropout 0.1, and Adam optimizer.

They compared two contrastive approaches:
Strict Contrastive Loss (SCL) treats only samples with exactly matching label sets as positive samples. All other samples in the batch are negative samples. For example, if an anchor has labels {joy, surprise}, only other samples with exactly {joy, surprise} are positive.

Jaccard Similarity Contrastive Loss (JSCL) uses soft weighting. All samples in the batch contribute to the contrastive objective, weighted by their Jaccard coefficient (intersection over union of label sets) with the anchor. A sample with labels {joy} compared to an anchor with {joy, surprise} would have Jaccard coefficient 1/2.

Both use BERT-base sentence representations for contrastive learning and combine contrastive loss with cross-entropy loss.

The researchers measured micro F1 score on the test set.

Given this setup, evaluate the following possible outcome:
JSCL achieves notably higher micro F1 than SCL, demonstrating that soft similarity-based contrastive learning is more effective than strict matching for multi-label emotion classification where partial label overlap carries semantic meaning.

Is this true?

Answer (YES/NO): NO